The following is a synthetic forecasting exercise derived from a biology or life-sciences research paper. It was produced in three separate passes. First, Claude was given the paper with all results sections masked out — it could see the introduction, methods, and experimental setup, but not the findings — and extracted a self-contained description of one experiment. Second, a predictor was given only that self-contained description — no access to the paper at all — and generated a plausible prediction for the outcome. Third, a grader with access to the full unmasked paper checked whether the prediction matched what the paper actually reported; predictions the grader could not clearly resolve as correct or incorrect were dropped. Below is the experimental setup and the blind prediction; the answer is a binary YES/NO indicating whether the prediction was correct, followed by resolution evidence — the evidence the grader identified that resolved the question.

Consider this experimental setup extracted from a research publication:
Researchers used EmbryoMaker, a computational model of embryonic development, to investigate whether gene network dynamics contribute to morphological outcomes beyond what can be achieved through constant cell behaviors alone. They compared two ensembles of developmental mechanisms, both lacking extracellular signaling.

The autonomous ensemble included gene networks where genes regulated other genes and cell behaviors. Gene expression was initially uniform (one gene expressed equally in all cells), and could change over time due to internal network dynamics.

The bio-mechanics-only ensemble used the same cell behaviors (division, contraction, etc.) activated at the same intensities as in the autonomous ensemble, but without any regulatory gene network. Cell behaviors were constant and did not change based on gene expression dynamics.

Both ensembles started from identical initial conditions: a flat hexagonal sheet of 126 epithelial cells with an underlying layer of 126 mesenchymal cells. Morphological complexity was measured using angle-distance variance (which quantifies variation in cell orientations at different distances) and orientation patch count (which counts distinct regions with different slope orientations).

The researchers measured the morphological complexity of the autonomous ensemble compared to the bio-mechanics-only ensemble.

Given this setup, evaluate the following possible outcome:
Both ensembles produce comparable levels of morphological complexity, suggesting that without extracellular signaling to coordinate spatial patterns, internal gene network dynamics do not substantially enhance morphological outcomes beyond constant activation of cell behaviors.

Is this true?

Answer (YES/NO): YES